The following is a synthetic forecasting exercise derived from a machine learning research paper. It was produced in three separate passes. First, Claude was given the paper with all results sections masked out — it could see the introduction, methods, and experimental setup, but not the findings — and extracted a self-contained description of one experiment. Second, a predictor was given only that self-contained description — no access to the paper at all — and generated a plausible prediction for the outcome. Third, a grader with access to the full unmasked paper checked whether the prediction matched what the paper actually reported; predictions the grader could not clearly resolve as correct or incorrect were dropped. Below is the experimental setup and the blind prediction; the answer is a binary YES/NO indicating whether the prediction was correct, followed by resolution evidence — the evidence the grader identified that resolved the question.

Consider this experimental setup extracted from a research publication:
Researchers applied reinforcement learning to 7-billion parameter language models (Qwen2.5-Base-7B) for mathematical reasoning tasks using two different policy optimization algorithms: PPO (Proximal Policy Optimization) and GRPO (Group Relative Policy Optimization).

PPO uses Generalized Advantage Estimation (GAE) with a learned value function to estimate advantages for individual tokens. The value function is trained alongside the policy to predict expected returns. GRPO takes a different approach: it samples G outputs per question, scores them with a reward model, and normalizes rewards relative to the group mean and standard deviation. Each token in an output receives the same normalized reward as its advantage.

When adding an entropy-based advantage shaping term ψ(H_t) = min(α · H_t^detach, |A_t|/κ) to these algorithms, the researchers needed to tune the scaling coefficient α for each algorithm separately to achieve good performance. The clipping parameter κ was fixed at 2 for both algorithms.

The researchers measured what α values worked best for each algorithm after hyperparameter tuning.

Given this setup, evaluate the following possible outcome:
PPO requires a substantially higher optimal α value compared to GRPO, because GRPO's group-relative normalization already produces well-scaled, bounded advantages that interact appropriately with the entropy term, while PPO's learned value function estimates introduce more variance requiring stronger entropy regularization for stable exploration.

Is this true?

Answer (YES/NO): NO